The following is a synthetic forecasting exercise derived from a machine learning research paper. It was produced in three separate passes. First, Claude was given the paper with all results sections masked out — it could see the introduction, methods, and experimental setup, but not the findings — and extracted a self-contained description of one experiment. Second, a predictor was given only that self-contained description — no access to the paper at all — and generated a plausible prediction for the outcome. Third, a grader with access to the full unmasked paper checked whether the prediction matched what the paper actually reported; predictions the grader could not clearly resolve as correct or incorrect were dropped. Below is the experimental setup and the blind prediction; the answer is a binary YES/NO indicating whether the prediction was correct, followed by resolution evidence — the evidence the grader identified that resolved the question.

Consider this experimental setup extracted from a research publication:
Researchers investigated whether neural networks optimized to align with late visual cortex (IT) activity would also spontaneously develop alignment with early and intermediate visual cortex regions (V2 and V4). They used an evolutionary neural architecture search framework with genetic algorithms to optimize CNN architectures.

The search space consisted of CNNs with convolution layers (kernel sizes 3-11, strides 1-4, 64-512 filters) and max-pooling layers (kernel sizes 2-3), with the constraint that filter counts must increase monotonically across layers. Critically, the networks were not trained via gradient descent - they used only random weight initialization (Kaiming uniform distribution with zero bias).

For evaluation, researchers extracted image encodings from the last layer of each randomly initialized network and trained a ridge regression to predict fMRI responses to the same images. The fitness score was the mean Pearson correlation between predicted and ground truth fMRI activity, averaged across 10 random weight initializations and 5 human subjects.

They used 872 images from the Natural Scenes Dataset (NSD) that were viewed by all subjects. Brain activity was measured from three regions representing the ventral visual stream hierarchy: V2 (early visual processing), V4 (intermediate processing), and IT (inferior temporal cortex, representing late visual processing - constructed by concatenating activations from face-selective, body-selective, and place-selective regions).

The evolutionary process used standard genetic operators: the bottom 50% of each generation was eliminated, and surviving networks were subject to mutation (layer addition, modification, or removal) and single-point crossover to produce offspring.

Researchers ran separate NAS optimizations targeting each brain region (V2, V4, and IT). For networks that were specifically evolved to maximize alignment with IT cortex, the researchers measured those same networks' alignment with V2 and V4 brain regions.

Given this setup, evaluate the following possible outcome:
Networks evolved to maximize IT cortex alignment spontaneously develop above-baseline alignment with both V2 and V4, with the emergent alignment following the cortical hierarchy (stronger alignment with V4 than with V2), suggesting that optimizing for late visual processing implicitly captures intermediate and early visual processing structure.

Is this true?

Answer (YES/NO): NO